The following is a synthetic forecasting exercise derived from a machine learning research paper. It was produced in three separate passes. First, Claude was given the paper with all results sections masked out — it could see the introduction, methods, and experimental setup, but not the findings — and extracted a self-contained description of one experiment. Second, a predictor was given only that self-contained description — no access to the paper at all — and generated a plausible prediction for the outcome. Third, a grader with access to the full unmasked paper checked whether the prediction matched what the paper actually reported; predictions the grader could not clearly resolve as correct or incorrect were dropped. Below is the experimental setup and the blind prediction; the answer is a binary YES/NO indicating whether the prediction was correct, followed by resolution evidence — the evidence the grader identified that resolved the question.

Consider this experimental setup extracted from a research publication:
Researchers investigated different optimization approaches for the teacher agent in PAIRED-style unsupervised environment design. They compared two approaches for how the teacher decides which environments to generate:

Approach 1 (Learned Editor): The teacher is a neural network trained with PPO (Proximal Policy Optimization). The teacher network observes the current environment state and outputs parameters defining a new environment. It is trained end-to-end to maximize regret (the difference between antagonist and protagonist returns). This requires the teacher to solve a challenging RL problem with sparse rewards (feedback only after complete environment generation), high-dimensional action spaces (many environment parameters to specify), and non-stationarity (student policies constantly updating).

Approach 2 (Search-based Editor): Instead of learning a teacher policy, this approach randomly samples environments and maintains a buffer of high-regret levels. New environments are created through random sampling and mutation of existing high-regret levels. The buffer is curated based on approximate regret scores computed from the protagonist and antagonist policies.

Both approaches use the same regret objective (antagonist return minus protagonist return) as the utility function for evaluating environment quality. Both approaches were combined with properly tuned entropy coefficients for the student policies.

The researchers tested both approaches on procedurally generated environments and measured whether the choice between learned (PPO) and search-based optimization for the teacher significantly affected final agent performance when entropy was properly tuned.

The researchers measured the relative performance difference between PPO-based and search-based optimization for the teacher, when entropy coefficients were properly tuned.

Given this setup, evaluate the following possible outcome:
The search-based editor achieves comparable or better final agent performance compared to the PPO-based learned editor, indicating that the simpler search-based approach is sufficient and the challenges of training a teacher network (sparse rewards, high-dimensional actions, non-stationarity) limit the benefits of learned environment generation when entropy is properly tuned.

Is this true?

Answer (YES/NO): NO